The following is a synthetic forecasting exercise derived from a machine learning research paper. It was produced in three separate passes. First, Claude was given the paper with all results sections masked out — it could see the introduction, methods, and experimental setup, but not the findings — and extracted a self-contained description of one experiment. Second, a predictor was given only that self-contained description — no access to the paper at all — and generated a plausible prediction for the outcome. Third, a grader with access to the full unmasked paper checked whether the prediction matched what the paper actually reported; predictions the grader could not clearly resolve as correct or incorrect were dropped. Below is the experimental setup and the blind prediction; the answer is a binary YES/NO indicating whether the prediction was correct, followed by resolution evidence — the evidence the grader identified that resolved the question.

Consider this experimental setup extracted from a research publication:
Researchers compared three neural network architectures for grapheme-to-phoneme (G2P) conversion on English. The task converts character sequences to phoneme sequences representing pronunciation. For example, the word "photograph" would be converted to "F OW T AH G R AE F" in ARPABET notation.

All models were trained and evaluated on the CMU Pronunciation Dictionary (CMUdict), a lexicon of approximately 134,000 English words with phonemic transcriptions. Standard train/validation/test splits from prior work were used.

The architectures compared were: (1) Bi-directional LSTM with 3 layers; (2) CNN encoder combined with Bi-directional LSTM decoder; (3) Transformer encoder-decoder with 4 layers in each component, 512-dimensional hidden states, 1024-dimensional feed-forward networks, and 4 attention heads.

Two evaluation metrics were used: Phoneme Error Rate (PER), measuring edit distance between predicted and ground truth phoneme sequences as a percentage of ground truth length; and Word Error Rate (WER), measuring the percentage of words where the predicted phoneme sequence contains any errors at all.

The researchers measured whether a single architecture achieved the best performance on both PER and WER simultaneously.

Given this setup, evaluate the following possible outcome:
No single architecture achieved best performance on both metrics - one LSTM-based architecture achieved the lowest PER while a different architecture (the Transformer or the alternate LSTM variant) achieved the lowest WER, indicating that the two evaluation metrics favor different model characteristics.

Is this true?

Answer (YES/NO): YES